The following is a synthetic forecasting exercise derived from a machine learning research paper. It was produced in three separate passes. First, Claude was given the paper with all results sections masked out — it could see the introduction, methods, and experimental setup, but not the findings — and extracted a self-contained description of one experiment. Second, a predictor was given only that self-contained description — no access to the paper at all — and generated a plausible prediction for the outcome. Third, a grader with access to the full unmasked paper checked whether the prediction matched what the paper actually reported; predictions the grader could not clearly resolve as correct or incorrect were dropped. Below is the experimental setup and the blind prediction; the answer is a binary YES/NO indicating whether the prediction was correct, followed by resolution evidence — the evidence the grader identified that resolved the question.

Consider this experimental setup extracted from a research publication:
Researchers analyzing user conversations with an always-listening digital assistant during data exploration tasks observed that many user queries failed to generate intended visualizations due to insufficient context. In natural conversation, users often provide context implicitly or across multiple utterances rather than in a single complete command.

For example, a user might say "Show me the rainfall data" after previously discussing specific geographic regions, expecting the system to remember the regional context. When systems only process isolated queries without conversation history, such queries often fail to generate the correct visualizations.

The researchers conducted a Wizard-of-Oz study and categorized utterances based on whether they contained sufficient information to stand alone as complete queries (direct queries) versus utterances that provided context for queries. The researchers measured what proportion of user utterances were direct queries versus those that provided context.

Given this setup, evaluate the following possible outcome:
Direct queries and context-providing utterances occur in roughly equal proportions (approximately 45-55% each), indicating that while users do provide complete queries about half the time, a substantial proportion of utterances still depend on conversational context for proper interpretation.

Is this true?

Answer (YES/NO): NO